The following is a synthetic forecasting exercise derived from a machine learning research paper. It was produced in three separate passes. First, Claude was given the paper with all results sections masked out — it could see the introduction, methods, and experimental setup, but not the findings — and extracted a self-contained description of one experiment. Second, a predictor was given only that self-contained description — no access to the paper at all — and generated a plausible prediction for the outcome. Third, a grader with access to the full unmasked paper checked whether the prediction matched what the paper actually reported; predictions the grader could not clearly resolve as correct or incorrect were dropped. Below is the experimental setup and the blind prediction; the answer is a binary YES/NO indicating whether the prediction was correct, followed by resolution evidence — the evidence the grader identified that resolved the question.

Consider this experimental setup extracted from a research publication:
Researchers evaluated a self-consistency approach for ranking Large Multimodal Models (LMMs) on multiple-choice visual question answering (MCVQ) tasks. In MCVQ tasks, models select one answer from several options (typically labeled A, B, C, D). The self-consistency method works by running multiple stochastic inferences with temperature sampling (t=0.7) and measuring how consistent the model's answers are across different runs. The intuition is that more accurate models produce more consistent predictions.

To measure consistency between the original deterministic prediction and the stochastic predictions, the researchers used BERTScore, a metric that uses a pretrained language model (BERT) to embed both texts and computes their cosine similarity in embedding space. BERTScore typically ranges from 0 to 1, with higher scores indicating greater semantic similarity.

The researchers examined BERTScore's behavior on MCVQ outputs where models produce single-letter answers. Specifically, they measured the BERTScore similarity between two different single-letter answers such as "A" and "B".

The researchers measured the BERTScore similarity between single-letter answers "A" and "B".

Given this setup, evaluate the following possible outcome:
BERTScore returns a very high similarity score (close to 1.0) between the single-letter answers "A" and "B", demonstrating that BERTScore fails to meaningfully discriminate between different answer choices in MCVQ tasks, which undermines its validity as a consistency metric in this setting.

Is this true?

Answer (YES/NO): YES